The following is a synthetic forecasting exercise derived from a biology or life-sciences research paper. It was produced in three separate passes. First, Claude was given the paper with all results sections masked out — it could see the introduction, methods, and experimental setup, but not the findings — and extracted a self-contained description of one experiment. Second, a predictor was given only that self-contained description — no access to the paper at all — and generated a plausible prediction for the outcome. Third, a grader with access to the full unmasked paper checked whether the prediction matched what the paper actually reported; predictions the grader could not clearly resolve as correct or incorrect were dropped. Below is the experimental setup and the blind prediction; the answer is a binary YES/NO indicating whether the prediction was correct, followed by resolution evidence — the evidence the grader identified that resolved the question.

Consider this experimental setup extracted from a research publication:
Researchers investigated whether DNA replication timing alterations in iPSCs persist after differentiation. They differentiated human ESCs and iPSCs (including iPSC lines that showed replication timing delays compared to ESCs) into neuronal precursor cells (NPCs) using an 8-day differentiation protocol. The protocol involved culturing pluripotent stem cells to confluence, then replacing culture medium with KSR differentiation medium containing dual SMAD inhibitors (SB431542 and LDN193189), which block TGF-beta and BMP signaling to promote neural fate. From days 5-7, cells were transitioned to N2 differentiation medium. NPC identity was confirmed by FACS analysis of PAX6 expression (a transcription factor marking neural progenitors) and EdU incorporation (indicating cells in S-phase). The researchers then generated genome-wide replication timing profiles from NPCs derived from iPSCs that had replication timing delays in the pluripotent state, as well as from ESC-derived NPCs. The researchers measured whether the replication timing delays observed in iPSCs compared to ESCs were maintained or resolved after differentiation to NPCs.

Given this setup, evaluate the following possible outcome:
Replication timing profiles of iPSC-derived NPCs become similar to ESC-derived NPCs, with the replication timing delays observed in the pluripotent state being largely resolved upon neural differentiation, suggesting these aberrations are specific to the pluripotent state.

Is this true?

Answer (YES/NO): NO